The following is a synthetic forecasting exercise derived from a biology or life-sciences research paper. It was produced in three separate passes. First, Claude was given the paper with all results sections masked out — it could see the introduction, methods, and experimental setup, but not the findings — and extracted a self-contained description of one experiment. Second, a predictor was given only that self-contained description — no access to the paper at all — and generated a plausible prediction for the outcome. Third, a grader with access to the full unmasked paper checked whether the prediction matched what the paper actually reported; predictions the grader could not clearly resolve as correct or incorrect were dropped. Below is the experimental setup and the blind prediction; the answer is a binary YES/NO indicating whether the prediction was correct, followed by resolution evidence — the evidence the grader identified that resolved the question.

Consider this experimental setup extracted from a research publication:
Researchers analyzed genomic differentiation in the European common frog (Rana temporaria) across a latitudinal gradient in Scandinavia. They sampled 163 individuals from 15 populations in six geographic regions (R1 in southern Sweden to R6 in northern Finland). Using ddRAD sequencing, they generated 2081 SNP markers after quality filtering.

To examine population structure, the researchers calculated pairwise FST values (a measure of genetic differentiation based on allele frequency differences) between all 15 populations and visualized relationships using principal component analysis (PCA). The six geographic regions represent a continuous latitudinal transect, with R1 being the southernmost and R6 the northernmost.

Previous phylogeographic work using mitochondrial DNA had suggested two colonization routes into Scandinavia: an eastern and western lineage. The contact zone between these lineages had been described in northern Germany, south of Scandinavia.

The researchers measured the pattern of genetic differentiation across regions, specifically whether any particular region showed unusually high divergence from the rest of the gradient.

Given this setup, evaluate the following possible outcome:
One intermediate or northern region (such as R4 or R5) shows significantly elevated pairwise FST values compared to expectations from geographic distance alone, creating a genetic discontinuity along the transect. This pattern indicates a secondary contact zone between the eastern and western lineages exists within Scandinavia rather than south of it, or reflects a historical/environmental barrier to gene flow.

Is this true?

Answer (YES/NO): NO